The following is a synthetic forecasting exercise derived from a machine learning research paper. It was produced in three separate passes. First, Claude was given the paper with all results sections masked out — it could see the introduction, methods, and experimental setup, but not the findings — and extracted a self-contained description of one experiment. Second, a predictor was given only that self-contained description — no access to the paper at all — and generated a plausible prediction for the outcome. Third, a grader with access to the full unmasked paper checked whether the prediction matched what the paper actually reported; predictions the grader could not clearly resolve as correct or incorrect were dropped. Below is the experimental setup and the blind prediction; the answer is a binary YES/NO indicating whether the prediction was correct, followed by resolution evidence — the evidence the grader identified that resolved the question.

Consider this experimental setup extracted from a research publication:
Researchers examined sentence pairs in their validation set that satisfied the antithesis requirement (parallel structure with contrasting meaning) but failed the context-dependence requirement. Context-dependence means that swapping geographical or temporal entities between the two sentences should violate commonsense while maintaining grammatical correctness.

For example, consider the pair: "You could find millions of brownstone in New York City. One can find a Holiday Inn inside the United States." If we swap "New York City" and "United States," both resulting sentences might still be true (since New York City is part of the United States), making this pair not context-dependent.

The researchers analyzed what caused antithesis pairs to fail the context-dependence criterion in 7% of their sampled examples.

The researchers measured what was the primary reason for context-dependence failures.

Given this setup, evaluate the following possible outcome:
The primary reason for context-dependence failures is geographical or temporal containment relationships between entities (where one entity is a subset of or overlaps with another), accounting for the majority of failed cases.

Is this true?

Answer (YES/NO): YES